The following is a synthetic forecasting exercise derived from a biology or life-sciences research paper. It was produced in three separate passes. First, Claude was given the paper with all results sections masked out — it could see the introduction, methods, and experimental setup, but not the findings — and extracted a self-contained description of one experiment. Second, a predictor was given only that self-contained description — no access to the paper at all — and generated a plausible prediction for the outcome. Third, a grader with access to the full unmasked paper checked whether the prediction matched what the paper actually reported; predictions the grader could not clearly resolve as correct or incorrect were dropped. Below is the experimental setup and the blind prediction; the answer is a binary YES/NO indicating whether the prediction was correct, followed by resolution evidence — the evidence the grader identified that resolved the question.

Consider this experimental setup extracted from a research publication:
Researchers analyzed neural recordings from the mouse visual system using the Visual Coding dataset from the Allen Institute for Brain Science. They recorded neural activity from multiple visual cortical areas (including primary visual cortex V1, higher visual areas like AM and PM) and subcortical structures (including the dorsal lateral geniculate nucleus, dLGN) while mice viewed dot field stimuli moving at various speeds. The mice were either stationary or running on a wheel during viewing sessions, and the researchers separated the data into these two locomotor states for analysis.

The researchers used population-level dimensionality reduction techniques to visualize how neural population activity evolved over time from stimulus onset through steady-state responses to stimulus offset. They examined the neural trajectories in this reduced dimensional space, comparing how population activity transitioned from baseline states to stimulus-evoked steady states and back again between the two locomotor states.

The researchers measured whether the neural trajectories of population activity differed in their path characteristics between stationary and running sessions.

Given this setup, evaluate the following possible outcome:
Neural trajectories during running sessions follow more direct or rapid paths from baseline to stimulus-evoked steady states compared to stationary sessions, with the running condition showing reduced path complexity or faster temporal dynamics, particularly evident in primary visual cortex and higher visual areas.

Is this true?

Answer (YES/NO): YES